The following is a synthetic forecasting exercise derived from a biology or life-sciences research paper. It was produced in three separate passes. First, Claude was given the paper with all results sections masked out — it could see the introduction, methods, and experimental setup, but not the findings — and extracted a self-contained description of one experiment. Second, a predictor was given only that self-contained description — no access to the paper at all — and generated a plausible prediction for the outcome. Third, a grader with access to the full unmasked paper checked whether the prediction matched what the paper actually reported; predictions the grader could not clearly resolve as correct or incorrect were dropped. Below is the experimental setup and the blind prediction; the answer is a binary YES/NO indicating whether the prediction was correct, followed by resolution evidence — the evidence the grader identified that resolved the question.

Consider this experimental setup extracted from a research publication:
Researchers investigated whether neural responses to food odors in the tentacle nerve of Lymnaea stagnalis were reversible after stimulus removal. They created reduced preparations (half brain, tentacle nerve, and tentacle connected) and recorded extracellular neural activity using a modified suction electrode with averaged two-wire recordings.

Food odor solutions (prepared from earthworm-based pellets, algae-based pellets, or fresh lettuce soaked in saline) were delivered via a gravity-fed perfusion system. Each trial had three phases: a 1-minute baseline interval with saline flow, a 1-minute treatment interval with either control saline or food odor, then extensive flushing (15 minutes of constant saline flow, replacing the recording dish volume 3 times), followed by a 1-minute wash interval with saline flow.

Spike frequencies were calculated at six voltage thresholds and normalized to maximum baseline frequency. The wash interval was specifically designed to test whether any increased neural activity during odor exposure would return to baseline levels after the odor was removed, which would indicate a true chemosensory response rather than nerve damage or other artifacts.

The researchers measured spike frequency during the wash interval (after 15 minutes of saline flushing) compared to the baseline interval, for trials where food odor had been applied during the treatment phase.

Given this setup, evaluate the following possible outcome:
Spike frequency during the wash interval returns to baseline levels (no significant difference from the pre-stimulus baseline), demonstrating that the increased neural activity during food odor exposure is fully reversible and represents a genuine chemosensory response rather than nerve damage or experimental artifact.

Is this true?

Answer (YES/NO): NO